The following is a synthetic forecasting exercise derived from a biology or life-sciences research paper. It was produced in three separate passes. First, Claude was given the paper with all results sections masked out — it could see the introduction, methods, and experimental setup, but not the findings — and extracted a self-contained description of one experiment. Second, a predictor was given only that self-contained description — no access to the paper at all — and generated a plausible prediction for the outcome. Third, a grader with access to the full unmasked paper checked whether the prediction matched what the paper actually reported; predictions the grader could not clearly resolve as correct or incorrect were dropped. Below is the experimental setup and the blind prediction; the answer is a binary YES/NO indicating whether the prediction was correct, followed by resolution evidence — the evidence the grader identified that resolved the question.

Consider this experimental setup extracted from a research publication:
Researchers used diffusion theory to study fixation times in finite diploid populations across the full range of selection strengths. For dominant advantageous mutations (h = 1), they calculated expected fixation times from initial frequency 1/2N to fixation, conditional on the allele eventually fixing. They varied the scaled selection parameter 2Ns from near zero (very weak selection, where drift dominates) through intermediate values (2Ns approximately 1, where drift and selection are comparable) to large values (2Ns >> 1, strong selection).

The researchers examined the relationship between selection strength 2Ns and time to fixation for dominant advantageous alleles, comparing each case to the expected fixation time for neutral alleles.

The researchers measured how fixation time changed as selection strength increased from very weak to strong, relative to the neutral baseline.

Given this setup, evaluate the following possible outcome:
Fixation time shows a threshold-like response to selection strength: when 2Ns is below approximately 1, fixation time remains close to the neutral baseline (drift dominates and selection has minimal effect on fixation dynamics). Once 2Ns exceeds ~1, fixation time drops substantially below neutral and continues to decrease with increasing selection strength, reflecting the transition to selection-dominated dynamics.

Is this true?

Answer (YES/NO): NO